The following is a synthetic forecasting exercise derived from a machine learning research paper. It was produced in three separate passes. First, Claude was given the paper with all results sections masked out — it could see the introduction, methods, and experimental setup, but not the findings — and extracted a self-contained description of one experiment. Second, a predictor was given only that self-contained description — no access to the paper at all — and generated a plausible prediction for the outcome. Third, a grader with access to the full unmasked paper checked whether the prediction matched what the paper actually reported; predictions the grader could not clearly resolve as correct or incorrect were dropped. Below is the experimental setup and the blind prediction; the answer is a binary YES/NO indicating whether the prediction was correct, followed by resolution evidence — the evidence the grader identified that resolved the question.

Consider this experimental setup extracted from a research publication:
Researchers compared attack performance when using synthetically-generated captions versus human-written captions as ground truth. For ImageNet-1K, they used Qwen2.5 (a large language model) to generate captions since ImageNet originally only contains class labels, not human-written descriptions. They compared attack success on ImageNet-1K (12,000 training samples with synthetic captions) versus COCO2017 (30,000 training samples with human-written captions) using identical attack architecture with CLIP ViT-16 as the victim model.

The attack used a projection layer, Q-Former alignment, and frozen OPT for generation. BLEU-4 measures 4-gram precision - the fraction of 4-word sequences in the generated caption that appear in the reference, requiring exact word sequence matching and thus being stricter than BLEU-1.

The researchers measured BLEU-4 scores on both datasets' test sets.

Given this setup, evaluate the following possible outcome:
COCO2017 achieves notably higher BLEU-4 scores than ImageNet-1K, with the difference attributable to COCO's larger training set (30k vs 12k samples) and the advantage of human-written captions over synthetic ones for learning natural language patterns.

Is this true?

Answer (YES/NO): NO